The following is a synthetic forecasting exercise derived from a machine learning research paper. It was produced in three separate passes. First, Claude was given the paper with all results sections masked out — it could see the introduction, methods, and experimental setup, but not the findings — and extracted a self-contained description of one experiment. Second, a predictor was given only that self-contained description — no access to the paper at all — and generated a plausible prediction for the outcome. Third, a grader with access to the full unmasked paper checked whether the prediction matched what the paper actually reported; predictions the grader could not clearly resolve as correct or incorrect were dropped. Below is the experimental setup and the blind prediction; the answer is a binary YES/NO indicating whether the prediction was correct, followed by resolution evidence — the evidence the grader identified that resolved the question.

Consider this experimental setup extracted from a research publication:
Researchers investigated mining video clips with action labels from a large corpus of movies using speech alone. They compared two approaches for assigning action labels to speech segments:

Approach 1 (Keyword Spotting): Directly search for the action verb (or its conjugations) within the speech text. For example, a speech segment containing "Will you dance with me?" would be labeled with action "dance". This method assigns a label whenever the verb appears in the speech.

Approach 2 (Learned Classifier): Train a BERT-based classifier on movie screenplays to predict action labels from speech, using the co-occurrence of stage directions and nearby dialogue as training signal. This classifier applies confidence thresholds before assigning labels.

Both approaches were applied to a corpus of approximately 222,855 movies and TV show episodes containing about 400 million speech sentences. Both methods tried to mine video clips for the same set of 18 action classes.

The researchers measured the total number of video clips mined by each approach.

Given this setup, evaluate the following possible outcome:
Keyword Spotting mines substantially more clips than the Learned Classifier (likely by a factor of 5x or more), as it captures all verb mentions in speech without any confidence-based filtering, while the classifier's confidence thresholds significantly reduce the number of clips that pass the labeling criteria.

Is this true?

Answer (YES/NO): NO